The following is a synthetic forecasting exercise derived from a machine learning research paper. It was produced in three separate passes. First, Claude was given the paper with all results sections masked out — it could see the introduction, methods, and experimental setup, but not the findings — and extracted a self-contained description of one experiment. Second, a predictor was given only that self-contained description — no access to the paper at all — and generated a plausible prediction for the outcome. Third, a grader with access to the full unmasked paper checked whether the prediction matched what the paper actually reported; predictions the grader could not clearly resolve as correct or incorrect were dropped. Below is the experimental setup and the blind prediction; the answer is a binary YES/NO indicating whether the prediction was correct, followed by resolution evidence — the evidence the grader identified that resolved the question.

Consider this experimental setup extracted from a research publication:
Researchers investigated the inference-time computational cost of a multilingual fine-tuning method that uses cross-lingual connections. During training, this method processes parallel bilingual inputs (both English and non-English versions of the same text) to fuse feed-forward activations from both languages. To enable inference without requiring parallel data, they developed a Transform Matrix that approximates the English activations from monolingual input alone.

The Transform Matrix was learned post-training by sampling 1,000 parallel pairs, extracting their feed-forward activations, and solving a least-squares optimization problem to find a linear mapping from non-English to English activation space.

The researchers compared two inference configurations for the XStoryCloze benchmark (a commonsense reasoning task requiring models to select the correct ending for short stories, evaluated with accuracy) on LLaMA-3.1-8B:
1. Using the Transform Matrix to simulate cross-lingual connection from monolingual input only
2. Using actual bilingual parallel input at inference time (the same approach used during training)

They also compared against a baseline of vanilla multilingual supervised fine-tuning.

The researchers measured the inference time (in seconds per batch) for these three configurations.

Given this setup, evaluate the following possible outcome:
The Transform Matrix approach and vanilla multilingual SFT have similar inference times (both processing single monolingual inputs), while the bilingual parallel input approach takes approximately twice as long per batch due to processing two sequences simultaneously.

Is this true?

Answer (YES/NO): NO